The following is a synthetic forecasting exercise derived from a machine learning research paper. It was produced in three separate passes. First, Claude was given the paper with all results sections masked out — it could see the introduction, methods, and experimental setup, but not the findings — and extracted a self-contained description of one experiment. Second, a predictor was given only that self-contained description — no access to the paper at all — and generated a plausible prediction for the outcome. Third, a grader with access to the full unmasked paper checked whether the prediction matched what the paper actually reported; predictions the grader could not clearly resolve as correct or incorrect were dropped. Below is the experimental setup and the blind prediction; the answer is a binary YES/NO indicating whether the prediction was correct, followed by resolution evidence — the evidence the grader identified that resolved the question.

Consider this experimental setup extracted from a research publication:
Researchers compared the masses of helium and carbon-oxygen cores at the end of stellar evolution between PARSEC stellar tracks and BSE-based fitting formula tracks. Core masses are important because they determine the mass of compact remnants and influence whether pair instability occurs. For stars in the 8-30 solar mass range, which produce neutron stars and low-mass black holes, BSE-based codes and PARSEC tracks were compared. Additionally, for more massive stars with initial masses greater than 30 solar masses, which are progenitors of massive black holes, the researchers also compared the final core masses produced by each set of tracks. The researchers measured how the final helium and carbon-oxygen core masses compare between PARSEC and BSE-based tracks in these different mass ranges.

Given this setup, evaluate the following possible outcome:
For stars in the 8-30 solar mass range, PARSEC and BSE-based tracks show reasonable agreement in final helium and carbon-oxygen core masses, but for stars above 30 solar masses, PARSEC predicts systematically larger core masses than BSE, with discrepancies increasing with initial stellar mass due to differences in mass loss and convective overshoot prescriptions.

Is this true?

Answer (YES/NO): NO